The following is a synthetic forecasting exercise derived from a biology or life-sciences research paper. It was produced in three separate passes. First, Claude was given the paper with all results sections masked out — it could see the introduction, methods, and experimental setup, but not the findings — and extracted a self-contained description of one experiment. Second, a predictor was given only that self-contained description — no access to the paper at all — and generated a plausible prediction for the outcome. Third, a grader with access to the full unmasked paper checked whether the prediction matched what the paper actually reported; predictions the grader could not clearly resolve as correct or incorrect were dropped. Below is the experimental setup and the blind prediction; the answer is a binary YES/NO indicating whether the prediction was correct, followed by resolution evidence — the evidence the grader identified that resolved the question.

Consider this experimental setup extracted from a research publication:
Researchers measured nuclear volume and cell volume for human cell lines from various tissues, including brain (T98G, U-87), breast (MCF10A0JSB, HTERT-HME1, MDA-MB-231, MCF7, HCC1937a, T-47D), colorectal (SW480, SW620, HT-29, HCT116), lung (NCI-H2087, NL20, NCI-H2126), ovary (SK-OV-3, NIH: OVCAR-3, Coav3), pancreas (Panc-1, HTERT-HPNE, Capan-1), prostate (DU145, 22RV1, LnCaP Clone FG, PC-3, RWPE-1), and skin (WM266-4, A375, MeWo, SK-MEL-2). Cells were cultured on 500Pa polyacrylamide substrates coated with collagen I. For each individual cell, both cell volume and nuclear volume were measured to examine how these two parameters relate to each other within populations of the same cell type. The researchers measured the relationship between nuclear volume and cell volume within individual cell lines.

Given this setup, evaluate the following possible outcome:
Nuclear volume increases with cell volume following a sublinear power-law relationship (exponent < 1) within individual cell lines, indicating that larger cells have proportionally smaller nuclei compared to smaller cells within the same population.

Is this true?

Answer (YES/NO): NO